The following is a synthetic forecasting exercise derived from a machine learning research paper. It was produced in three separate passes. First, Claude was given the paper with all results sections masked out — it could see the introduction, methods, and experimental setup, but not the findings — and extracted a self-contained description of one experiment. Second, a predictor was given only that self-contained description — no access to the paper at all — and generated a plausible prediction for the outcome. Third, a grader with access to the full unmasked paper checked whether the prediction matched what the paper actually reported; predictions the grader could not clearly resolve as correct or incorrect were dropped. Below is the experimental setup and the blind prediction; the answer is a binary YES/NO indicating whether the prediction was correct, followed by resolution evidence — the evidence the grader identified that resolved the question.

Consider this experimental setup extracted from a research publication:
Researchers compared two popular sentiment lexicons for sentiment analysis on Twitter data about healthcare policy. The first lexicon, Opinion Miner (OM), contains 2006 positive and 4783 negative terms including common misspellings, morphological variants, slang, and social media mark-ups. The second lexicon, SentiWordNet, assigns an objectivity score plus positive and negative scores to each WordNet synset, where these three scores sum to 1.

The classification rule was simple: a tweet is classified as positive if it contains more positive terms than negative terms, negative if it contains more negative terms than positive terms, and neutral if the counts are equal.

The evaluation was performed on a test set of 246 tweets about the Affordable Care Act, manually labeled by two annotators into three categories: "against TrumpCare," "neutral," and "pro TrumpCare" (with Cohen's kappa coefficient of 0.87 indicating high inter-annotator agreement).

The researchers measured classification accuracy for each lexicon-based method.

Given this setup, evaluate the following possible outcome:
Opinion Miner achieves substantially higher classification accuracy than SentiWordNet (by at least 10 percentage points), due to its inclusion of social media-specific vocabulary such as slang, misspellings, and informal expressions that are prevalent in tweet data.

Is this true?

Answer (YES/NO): NO